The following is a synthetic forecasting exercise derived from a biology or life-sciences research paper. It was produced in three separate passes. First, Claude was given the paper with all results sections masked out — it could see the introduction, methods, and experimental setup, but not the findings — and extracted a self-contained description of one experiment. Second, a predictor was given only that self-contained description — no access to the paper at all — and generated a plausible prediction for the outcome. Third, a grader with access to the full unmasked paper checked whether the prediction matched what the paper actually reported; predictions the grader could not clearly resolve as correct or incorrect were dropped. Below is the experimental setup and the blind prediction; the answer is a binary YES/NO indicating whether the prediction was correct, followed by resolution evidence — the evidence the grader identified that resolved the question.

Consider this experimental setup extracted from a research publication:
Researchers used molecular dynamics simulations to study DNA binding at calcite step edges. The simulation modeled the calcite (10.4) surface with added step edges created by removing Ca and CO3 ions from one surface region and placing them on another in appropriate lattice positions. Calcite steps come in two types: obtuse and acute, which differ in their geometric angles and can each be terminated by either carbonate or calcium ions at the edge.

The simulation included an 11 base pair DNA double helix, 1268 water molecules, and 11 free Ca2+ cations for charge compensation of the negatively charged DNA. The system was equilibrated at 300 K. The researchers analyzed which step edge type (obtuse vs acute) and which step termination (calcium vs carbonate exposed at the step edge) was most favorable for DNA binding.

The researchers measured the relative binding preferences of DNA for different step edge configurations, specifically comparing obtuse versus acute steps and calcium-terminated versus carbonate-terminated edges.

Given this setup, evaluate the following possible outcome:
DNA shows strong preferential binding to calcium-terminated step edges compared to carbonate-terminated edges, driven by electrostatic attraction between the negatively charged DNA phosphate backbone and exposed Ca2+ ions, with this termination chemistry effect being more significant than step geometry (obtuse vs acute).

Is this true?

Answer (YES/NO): NO